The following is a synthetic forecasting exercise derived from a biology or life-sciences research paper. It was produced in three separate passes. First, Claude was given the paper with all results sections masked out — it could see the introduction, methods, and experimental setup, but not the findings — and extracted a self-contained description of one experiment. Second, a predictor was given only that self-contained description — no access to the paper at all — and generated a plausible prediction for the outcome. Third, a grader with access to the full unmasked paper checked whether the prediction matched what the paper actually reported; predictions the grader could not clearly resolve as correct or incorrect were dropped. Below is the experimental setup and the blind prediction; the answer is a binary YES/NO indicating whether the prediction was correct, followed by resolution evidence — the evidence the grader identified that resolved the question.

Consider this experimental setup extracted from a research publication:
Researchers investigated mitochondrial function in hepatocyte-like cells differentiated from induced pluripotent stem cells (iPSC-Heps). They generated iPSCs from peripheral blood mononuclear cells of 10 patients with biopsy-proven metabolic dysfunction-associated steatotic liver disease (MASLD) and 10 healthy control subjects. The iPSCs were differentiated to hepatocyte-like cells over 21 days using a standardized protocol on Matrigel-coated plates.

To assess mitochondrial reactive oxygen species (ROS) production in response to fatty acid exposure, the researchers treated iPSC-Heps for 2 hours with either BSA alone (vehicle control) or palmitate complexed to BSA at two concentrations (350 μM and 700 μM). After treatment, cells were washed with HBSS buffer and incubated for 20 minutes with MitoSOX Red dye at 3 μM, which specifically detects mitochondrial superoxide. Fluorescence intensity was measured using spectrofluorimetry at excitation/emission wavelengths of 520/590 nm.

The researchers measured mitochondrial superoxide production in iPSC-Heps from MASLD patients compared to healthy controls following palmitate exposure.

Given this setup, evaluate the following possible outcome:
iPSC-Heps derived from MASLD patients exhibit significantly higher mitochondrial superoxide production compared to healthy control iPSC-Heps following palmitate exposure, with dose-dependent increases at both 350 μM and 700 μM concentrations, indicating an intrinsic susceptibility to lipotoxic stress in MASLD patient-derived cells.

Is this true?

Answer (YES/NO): NO